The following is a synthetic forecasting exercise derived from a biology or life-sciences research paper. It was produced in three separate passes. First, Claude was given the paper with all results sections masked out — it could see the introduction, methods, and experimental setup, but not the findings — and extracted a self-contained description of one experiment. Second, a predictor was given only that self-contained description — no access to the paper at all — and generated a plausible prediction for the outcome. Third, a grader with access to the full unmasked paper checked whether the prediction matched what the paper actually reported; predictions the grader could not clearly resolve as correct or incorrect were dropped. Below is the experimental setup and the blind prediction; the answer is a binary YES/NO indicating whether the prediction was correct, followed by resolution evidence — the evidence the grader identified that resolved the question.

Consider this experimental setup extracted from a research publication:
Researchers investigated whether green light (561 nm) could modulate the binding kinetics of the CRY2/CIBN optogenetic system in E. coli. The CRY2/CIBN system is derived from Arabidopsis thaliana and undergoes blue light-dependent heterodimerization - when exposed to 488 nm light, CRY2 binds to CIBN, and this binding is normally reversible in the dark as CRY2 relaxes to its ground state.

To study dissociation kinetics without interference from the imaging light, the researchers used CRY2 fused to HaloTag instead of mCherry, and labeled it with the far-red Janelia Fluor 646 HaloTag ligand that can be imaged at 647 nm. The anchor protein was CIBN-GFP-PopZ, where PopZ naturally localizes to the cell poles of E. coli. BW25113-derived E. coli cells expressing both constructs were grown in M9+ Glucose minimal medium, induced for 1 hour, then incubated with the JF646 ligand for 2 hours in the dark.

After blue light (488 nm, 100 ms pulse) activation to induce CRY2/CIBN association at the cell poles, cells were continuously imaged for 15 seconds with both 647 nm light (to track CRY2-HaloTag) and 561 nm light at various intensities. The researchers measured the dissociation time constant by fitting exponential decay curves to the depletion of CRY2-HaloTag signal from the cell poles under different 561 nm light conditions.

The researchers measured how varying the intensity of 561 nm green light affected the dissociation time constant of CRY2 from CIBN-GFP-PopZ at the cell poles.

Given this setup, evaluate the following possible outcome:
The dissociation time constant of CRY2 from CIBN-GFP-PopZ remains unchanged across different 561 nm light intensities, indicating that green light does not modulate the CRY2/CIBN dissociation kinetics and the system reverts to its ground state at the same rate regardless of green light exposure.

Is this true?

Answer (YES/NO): NO